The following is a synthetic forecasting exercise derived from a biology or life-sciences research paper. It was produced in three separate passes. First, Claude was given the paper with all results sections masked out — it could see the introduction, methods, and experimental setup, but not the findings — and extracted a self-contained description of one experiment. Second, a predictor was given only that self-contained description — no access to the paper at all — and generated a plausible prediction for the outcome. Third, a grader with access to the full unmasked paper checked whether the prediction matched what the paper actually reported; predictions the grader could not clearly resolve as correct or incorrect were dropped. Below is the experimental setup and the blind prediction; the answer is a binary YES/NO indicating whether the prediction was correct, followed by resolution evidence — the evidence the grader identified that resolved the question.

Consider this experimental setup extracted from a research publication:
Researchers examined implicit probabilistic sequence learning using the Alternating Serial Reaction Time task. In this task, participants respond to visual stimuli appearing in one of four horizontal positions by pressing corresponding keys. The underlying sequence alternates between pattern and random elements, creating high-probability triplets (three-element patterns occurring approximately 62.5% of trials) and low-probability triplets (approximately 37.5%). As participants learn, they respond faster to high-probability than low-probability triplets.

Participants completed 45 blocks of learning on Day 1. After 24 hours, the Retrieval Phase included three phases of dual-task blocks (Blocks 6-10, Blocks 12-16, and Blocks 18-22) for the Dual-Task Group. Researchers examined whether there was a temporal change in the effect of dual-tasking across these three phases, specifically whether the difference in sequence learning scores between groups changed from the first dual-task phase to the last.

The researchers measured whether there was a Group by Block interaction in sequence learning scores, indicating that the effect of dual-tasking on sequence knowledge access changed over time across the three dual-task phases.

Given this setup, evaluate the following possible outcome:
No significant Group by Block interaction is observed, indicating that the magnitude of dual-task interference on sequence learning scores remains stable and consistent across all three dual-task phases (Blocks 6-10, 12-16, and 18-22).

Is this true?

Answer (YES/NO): YES